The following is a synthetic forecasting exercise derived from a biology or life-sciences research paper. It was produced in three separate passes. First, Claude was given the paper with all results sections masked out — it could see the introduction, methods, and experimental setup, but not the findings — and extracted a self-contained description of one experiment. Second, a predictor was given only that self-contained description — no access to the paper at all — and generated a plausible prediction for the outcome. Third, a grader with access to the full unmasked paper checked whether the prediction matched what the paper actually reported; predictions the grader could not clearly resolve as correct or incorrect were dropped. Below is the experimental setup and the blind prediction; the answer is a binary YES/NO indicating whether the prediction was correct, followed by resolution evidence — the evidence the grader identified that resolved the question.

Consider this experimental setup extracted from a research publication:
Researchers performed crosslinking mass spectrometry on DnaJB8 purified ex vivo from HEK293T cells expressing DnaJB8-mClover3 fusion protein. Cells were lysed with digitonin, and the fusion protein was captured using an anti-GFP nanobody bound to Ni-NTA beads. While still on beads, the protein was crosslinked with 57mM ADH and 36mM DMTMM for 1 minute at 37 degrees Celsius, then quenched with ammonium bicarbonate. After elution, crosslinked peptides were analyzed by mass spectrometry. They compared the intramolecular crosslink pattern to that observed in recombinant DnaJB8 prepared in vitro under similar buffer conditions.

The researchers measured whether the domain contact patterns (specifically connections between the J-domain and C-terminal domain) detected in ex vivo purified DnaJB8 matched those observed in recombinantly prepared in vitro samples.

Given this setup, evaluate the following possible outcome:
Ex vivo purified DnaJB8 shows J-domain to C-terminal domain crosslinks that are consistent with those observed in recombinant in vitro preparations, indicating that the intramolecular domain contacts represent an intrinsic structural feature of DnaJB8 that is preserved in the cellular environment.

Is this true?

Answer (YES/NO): YES